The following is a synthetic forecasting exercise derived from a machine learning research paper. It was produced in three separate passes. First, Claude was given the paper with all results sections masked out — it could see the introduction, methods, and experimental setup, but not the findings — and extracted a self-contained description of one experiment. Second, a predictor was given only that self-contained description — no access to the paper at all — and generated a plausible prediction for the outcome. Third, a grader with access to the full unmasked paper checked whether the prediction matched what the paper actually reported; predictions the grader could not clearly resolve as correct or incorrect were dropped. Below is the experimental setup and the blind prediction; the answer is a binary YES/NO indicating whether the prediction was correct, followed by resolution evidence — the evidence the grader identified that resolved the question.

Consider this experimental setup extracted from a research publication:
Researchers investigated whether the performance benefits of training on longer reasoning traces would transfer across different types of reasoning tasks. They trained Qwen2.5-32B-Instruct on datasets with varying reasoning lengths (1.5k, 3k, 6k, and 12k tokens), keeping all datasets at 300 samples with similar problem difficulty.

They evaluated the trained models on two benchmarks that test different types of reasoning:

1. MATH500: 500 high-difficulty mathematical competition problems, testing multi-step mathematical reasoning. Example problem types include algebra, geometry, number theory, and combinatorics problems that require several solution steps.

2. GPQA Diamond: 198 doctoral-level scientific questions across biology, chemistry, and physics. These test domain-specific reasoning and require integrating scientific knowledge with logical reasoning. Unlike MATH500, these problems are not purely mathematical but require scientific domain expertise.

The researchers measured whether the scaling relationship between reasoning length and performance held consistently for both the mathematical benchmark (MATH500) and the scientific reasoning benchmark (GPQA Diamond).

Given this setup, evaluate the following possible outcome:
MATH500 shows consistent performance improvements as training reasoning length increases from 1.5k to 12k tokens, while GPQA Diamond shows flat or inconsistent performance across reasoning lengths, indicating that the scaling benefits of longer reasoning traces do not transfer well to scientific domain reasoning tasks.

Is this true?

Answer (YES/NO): NO